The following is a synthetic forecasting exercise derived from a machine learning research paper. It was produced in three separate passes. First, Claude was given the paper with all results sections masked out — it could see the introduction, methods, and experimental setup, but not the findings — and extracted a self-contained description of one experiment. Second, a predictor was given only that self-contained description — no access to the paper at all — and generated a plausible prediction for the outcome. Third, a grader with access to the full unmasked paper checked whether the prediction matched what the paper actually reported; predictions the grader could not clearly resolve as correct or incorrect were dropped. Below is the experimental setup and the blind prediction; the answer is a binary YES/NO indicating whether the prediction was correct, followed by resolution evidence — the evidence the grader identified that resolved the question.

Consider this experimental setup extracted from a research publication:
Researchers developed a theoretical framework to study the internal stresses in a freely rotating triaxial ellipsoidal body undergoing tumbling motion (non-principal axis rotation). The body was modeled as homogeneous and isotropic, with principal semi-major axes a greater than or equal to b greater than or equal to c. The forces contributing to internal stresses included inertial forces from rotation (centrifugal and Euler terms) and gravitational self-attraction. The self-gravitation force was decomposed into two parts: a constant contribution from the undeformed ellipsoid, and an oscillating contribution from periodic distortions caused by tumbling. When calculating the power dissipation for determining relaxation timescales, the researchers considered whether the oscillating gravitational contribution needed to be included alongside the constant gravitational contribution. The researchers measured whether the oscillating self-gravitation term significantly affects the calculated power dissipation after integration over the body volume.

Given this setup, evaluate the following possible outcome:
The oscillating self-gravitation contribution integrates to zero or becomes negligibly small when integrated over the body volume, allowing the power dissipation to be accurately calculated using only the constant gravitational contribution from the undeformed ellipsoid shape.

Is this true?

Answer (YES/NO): YES